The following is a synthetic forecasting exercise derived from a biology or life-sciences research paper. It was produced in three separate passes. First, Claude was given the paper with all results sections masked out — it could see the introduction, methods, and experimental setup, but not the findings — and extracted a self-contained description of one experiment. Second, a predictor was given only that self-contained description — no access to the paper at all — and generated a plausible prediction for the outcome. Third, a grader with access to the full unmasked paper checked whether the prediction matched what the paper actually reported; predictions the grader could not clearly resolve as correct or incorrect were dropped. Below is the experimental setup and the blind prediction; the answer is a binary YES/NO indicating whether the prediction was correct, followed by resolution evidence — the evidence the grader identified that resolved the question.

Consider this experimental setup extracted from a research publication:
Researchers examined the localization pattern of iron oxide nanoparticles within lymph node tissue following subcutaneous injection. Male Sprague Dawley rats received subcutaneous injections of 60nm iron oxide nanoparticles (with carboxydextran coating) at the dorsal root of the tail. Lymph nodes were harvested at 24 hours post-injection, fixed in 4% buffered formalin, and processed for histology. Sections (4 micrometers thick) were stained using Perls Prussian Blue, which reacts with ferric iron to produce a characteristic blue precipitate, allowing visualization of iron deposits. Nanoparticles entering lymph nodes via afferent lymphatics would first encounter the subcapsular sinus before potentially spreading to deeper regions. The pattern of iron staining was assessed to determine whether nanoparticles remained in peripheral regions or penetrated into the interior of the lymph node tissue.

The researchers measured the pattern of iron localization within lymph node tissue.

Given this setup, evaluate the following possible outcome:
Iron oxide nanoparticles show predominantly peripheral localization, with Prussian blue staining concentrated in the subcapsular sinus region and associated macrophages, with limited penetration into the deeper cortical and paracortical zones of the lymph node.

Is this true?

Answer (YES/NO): NO